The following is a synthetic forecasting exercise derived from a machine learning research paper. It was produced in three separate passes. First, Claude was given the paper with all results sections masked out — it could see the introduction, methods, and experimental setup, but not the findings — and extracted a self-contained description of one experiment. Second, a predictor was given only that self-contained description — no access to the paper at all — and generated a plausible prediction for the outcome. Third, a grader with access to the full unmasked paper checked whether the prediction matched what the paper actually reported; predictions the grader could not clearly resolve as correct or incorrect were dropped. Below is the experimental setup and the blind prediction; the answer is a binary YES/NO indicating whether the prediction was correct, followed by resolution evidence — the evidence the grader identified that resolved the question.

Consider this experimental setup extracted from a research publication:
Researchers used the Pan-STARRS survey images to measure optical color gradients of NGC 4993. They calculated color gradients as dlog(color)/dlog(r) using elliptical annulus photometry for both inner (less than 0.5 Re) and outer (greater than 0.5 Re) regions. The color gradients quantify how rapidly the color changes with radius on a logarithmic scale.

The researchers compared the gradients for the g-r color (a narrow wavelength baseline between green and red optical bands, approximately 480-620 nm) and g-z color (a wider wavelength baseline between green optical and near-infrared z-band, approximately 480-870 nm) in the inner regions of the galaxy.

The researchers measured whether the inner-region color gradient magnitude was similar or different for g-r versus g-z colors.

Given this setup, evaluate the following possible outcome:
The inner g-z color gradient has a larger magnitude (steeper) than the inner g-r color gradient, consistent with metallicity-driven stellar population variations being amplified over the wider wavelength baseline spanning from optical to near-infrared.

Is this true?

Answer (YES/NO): YES